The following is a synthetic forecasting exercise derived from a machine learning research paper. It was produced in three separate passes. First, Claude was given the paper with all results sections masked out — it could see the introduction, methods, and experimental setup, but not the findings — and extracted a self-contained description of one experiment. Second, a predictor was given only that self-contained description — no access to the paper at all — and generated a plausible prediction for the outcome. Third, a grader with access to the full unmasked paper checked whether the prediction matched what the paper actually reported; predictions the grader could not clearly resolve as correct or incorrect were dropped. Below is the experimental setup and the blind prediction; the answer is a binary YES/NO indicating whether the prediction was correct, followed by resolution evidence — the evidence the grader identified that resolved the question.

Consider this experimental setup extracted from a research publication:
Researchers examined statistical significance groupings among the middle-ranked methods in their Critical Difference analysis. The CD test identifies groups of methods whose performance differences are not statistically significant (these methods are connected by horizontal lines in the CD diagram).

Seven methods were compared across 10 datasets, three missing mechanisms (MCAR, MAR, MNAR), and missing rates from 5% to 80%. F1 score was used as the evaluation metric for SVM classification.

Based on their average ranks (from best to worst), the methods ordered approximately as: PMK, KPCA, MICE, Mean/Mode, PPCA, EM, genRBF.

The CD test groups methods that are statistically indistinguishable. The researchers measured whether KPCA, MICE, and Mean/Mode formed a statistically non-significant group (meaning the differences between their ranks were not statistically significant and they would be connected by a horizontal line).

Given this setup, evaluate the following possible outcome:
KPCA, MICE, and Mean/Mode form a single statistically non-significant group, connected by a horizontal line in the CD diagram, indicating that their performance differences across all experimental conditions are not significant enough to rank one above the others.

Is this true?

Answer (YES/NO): YES